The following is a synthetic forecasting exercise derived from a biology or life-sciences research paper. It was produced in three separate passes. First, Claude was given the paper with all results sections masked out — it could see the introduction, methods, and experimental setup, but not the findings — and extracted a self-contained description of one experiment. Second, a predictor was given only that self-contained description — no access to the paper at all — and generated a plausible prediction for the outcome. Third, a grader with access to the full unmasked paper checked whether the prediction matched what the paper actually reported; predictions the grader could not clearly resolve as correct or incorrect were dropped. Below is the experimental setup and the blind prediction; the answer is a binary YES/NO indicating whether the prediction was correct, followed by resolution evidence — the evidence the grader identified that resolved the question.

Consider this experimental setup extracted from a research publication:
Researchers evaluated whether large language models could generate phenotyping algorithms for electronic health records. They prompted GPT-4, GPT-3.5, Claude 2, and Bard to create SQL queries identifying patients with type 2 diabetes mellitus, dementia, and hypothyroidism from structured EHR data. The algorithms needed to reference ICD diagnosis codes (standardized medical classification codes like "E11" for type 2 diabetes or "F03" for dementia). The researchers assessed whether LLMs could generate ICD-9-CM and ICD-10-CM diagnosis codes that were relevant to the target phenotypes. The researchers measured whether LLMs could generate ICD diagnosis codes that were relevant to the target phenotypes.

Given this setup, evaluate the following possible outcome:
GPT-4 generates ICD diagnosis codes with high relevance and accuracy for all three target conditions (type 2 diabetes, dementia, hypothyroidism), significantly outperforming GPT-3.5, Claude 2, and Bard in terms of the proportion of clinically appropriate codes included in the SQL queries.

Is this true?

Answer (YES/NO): NO